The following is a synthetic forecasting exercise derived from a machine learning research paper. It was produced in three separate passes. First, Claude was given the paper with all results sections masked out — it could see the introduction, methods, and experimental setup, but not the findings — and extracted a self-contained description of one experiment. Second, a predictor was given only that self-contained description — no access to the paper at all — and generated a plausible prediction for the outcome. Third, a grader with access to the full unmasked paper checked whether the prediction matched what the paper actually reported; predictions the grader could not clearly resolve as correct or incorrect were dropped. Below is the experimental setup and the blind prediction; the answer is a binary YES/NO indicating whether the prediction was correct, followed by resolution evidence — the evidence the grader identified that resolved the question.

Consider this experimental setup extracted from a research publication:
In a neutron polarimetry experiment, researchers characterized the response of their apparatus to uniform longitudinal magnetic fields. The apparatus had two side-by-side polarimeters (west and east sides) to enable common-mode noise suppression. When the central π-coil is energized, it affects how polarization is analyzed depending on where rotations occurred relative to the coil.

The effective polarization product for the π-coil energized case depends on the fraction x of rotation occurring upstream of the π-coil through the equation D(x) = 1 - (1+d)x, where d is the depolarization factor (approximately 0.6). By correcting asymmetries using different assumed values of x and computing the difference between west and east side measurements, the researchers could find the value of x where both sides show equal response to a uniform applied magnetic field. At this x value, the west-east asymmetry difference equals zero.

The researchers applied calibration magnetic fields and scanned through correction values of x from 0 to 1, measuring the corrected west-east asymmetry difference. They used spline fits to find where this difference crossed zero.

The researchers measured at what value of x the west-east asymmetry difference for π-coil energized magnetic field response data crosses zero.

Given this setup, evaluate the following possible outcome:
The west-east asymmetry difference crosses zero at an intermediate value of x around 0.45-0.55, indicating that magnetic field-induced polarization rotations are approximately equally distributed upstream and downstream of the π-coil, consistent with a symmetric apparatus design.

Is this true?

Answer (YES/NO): NO